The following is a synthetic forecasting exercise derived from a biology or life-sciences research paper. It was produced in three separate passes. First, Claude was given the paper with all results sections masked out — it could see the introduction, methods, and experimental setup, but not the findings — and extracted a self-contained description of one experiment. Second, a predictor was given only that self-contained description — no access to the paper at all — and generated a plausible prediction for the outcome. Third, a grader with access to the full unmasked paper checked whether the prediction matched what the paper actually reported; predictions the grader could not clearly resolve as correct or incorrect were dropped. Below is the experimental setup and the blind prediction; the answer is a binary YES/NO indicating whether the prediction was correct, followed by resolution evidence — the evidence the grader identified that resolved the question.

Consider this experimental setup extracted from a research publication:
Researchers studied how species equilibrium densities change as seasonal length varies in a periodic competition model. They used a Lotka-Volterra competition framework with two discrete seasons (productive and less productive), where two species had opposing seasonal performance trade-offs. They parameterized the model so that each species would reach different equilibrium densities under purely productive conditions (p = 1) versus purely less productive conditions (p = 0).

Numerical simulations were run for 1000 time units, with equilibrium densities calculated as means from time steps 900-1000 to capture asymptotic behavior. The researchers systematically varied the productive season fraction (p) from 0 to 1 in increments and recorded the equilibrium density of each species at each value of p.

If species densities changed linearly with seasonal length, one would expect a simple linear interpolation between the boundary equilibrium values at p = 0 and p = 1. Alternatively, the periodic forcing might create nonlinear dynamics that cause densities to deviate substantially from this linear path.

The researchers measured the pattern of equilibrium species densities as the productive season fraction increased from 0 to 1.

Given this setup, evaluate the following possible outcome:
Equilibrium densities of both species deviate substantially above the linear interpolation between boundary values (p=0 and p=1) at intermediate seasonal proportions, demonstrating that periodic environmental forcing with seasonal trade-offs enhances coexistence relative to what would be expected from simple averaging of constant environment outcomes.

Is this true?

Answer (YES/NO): NO